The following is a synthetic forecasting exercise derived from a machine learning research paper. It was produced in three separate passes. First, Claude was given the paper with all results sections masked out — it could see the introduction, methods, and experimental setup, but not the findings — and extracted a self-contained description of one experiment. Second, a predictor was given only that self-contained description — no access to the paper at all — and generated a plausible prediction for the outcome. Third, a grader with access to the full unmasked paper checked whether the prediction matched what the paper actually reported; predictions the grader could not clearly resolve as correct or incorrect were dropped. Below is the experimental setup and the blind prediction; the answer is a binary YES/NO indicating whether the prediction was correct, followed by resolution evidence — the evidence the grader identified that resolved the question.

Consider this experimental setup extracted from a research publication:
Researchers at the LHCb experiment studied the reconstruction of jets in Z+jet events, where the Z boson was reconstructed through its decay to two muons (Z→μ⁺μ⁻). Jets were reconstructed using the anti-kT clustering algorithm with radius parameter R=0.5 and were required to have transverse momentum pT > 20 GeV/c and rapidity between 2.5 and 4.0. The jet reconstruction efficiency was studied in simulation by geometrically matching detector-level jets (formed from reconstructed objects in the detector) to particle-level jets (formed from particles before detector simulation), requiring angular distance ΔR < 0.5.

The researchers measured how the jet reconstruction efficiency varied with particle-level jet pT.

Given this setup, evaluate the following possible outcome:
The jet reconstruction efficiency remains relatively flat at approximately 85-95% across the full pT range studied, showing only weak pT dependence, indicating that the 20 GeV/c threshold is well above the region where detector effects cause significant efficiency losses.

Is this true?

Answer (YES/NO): NO